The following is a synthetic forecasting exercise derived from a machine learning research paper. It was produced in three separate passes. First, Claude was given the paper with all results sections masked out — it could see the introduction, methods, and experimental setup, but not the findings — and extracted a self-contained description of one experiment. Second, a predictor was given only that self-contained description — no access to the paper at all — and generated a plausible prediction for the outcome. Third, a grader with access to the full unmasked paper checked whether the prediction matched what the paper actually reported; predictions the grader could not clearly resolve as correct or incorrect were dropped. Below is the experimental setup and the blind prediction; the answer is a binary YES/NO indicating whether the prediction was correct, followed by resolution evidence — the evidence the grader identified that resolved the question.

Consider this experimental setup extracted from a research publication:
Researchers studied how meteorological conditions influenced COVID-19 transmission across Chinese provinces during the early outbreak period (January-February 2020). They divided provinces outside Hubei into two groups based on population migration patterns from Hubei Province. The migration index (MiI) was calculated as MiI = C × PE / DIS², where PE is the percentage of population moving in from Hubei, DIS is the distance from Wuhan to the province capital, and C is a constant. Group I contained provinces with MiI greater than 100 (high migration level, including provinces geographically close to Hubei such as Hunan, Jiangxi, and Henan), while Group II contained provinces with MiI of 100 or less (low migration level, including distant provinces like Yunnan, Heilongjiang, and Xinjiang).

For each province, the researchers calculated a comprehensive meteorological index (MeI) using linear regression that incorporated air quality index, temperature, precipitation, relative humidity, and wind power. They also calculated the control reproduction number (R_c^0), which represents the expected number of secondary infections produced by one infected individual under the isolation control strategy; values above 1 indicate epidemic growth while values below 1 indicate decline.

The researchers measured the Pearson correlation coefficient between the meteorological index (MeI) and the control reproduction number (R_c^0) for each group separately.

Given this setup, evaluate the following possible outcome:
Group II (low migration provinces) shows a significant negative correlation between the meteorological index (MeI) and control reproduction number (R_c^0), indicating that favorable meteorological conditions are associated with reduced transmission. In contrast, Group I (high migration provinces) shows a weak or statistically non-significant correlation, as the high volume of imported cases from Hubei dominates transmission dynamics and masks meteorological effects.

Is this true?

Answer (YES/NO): NO